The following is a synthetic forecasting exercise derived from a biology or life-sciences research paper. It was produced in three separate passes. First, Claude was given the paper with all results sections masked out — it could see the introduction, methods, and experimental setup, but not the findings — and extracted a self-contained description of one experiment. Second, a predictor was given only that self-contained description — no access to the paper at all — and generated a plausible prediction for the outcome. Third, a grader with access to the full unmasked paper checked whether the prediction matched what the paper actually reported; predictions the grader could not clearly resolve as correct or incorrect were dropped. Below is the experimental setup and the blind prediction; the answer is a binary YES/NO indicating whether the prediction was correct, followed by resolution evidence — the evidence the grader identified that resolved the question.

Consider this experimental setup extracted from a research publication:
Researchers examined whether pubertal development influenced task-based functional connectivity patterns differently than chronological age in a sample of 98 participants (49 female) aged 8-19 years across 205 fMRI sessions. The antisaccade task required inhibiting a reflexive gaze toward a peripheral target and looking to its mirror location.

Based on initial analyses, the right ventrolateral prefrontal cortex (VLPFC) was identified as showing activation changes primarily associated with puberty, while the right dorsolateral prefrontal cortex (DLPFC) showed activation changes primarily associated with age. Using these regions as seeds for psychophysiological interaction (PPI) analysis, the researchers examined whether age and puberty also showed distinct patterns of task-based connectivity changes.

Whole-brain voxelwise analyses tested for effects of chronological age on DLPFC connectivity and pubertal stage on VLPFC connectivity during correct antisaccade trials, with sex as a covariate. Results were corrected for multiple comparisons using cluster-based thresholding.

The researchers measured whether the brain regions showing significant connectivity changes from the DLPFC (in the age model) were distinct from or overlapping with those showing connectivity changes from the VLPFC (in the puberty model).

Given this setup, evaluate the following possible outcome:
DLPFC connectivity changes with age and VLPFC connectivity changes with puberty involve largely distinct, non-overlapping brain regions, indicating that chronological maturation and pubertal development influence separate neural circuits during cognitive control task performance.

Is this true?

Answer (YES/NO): YES